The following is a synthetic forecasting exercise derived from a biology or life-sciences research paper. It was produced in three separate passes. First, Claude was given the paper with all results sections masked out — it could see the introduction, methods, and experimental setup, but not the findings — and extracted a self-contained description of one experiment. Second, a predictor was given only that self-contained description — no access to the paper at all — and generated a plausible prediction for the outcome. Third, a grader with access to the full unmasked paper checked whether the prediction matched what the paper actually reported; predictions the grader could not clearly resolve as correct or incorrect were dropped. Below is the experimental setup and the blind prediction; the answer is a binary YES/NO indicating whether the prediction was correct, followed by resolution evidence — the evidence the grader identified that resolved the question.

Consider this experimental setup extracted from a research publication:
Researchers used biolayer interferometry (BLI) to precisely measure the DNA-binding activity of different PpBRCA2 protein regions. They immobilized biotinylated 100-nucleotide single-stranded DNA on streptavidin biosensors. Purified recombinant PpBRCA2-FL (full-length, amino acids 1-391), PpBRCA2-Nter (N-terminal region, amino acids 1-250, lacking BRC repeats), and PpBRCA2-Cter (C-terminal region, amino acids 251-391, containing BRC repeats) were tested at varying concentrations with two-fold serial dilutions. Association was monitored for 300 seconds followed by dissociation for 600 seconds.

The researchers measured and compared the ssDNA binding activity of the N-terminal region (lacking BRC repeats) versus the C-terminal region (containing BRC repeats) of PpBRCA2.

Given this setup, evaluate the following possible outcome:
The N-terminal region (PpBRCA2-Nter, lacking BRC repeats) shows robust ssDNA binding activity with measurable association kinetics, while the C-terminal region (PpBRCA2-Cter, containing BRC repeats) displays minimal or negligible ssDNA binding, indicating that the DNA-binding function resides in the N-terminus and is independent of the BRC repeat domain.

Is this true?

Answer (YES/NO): YES